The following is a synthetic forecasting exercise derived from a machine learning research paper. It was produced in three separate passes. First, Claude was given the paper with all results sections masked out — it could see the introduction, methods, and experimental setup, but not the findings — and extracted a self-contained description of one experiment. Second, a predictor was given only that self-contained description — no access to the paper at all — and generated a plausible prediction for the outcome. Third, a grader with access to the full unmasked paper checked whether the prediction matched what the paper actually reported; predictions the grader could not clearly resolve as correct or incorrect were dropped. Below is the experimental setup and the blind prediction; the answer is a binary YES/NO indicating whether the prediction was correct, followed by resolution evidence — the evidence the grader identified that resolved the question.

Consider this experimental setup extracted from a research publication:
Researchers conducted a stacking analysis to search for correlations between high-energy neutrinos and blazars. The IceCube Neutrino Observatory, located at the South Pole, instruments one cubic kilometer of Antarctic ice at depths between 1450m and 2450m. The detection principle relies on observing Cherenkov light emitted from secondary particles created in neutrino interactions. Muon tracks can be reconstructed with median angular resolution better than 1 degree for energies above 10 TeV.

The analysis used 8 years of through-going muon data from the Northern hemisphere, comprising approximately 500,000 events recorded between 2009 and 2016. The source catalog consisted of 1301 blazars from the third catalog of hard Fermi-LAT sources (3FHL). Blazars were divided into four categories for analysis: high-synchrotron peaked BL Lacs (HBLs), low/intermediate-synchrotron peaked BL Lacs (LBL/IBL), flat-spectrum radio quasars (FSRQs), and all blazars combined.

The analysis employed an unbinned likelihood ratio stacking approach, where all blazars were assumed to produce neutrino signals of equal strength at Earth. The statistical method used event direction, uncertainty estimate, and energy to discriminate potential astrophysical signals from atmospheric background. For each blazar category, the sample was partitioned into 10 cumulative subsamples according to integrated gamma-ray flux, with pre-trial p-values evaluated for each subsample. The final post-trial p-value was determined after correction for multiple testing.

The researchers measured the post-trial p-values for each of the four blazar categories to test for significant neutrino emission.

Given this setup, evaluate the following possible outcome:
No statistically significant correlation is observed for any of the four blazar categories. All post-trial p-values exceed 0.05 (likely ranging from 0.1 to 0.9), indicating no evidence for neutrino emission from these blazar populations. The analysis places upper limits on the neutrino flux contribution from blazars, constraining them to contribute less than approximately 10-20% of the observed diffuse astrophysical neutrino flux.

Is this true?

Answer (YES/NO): NO